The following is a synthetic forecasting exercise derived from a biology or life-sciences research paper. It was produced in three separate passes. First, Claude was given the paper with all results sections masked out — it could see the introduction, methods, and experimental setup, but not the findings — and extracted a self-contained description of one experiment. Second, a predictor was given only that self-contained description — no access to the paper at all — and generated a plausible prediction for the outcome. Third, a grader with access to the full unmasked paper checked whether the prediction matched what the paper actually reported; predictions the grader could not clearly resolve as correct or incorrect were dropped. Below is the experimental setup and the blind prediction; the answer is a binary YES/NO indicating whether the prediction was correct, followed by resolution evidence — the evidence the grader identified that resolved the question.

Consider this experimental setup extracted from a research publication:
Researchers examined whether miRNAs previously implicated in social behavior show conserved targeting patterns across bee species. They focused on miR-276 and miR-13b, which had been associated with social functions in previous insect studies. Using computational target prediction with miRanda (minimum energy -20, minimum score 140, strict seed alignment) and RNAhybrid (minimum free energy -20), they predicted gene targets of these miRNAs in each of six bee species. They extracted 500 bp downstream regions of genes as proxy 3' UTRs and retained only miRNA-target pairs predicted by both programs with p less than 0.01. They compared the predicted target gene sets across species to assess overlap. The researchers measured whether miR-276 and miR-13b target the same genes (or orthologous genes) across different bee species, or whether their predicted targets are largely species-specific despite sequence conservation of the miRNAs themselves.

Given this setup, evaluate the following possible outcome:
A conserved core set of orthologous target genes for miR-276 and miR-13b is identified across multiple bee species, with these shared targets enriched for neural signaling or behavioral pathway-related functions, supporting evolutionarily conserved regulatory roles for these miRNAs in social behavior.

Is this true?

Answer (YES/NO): NO